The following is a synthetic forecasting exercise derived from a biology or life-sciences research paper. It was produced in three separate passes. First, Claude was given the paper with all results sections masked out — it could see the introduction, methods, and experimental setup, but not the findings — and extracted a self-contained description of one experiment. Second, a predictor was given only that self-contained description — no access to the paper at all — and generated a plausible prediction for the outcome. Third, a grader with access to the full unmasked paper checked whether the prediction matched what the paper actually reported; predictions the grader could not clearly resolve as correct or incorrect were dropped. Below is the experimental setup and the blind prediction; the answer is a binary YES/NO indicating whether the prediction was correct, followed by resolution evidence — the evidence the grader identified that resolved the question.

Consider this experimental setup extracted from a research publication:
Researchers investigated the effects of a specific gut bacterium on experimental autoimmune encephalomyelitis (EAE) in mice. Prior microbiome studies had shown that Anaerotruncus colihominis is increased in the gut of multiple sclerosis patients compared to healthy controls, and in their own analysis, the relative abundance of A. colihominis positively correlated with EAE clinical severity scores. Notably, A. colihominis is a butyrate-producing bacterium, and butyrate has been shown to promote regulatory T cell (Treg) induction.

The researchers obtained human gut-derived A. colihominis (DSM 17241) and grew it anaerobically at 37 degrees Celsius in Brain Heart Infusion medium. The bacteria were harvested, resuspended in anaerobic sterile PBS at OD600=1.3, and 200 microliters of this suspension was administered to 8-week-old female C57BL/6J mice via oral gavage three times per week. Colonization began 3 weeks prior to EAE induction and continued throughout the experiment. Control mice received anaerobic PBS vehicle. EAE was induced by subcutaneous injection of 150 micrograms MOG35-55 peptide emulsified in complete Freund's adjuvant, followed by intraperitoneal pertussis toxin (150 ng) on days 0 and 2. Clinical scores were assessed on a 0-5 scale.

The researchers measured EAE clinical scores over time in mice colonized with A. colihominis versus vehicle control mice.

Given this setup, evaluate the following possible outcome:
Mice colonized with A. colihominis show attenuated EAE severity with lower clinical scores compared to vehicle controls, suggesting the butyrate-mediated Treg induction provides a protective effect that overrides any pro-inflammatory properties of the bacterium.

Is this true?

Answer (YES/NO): YES